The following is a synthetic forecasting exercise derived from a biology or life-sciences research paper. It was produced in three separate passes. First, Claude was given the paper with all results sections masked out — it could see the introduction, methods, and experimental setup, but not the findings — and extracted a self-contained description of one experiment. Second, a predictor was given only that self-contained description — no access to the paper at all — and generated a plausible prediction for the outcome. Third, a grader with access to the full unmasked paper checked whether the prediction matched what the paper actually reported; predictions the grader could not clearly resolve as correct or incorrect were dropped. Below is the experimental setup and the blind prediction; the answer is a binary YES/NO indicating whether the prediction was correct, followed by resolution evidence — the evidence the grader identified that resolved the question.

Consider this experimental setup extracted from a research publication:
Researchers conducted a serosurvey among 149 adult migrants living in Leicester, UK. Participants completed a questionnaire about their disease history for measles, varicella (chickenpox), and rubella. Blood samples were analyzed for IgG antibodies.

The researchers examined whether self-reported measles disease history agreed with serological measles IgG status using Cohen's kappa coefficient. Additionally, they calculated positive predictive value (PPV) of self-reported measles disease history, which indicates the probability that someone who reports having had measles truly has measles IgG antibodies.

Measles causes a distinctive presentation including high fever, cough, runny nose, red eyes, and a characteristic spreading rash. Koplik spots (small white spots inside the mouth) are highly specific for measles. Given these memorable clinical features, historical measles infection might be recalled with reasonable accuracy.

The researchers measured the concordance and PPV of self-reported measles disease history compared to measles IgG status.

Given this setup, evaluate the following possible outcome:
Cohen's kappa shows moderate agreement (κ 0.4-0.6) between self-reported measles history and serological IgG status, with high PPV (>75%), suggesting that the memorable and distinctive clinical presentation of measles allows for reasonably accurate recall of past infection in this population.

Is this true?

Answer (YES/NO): NO